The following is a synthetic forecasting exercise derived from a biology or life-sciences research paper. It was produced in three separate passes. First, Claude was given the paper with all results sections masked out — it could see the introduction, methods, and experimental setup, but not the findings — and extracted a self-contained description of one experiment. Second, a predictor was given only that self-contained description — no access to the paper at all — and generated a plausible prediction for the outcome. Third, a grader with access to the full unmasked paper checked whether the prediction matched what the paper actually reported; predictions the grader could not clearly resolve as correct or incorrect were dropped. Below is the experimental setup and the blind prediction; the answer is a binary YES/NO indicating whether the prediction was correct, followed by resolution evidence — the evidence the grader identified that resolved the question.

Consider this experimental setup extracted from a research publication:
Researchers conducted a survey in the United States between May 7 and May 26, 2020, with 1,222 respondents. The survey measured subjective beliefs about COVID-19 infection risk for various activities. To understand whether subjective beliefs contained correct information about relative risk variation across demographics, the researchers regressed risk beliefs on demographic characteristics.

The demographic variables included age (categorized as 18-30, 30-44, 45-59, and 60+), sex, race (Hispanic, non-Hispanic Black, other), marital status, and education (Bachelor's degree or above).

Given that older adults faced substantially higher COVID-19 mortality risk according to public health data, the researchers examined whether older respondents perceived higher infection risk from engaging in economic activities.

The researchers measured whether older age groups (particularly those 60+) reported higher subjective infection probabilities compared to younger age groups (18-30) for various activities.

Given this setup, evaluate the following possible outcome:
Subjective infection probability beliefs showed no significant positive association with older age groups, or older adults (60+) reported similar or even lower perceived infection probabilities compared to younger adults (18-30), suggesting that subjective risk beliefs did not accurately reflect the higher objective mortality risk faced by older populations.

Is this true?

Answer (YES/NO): YES